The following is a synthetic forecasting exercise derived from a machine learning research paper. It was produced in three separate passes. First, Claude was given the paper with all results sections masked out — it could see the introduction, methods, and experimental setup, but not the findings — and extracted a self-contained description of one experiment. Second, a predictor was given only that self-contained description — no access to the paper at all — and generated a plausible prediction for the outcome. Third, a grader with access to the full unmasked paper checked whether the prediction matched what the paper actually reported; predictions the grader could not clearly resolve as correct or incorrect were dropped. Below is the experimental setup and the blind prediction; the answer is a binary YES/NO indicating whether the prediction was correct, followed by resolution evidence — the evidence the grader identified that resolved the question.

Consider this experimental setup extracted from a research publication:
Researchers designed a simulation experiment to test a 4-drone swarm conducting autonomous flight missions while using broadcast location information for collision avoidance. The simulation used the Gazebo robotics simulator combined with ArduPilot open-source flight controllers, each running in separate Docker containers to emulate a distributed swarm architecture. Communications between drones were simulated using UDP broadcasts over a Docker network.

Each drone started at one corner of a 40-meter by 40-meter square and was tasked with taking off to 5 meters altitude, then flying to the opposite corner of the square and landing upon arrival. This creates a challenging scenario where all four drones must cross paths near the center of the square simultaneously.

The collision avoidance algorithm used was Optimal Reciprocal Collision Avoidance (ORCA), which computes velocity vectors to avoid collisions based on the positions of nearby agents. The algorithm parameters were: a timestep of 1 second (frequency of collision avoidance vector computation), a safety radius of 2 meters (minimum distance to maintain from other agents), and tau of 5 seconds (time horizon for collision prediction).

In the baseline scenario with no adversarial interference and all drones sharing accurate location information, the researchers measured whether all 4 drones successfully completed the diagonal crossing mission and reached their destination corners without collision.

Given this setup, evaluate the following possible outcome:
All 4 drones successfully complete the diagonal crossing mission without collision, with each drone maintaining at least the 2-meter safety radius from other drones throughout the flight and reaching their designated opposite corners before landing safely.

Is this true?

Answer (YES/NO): YES